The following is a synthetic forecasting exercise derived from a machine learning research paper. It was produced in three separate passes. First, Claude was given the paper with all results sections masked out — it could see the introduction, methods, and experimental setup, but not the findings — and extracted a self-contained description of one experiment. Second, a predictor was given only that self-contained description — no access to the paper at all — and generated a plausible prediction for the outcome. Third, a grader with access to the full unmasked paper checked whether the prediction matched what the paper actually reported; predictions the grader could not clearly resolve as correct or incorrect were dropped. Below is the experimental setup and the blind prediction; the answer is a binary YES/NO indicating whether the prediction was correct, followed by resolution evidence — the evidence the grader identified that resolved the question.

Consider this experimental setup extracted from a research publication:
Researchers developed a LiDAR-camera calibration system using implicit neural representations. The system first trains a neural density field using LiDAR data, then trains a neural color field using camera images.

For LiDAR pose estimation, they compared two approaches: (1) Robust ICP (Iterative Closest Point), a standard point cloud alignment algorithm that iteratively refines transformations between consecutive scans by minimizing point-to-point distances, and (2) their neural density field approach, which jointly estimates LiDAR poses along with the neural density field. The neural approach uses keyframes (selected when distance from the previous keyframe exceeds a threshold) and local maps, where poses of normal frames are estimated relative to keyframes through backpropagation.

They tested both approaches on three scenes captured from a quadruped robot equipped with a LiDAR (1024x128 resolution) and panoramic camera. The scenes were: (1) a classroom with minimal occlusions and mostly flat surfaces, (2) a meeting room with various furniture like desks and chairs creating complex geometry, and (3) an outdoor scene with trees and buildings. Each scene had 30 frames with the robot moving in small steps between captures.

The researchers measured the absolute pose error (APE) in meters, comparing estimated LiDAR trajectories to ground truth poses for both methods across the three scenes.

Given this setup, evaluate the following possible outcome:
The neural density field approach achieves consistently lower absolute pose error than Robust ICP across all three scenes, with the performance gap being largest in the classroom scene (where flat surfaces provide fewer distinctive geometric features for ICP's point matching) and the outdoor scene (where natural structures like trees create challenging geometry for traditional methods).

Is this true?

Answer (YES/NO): NO